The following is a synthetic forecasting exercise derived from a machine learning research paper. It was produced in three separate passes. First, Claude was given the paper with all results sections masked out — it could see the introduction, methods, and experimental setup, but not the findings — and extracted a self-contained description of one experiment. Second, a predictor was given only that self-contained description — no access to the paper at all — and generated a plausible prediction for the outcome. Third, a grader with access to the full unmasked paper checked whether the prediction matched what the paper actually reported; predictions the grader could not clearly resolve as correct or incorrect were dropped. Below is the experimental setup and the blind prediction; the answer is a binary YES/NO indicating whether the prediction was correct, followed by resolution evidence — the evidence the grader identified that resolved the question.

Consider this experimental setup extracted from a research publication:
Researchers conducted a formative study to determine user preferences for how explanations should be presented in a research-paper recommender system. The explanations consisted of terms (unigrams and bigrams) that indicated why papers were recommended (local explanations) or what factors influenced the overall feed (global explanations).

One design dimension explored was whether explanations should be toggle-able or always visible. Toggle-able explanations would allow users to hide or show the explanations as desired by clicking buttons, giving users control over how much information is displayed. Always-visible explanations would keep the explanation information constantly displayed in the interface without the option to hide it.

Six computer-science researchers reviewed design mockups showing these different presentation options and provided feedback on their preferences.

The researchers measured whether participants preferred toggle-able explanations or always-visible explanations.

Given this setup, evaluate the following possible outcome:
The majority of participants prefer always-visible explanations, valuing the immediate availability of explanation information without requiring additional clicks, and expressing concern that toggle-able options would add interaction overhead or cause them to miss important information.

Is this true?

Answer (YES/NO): NO